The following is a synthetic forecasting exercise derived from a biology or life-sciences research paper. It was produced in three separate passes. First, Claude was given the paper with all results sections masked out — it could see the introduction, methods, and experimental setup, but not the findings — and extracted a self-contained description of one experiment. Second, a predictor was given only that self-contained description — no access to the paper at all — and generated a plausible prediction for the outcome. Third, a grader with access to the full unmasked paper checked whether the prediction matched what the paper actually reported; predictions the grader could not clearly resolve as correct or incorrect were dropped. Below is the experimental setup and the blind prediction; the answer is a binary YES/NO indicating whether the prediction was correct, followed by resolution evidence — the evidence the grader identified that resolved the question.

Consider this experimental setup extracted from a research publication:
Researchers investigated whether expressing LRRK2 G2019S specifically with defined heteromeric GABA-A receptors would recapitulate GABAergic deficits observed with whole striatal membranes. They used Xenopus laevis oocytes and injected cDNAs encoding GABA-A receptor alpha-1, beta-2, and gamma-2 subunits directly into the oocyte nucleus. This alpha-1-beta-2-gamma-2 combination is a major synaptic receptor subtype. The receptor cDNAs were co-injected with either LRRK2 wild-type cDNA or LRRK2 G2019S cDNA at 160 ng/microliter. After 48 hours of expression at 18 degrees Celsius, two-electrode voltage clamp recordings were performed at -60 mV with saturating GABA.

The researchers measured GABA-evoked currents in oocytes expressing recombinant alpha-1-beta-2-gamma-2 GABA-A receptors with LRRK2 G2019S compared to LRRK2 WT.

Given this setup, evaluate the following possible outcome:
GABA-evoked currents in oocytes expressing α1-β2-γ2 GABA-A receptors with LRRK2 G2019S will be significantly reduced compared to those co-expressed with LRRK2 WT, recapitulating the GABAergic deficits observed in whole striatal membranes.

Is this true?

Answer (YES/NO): YES